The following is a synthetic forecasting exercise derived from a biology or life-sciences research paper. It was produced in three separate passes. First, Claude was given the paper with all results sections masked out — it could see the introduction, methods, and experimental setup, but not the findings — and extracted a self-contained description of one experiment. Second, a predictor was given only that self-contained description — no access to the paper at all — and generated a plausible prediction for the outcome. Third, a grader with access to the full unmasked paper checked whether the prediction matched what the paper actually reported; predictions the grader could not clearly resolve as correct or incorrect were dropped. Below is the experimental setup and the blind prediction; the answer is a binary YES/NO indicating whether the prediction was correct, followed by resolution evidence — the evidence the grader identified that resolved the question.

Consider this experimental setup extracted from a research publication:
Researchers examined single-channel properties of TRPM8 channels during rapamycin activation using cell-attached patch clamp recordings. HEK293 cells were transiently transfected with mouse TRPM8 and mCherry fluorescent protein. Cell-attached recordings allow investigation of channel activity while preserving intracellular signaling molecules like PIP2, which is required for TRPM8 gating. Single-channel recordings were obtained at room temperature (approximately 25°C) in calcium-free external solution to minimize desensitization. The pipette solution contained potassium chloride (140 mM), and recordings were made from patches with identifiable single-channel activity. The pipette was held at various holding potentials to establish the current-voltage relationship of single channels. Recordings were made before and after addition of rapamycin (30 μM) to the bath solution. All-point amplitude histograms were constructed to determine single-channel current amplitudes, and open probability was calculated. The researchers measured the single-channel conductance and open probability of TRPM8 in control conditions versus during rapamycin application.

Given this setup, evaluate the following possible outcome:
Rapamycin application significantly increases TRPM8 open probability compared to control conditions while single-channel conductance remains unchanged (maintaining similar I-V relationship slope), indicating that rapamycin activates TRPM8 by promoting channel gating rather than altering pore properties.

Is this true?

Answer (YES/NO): YES